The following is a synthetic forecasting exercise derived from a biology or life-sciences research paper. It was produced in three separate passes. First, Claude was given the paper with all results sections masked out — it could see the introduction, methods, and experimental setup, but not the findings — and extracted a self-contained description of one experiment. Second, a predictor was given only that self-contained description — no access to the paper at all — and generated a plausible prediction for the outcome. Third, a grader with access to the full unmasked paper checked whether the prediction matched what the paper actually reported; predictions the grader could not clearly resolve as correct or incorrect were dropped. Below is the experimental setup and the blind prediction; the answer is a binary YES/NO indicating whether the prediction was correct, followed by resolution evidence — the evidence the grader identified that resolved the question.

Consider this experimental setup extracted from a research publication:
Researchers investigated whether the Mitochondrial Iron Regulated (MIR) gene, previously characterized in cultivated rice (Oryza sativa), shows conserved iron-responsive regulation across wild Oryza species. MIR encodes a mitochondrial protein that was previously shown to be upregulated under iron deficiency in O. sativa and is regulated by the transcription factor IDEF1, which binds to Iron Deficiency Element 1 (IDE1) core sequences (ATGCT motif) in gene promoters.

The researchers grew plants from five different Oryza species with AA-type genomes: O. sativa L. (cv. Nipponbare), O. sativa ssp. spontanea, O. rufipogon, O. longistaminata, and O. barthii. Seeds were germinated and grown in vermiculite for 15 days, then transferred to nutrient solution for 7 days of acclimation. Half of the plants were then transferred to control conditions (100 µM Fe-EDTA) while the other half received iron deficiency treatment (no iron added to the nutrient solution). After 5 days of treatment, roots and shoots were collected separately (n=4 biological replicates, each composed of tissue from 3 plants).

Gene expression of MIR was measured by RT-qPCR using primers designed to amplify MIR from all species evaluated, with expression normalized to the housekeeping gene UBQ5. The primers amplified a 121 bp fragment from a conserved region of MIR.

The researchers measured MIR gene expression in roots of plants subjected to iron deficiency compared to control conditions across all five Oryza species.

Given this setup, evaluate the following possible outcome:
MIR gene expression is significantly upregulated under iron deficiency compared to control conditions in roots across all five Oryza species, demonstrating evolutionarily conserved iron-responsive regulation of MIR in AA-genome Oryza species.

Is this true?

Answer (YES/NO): NO